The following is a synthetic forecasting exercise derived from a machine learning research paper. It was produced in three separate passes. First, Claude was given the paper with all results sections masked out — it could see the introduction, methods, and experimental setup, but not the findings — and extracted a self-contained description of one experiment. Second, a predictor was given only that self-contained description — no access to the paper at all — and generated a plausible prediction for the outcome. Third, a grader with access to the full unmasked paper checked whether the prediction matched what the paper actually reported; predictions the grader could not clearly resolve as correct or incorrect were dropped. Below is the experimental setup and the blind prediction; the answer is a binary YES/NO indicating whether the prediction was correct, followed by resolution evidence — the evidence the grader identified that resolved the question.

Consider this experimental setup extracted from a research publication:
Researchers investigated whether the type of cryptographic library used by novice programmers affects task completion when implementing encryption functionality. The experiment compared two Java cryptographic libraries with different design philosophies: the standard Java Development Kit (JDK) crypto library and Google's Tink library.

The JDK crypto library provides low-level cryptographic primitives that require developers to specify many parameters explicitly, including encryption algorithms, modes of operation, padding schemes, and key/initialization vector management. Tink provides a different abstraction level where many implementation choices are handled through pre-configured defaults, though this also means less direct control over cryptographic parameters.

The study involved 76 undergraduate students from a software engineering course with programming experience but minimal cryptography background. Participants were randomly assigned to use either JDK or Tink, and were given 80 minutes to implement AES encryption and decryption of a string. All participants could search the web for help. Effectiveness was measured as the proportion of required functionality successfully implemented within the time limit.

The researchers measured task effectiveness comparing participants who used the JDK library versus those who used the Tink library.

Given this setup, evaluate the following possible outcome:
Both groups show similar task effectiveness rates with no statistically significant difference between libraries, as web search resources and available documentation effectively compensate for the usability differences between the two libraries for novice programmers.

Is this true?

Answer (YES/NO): YES